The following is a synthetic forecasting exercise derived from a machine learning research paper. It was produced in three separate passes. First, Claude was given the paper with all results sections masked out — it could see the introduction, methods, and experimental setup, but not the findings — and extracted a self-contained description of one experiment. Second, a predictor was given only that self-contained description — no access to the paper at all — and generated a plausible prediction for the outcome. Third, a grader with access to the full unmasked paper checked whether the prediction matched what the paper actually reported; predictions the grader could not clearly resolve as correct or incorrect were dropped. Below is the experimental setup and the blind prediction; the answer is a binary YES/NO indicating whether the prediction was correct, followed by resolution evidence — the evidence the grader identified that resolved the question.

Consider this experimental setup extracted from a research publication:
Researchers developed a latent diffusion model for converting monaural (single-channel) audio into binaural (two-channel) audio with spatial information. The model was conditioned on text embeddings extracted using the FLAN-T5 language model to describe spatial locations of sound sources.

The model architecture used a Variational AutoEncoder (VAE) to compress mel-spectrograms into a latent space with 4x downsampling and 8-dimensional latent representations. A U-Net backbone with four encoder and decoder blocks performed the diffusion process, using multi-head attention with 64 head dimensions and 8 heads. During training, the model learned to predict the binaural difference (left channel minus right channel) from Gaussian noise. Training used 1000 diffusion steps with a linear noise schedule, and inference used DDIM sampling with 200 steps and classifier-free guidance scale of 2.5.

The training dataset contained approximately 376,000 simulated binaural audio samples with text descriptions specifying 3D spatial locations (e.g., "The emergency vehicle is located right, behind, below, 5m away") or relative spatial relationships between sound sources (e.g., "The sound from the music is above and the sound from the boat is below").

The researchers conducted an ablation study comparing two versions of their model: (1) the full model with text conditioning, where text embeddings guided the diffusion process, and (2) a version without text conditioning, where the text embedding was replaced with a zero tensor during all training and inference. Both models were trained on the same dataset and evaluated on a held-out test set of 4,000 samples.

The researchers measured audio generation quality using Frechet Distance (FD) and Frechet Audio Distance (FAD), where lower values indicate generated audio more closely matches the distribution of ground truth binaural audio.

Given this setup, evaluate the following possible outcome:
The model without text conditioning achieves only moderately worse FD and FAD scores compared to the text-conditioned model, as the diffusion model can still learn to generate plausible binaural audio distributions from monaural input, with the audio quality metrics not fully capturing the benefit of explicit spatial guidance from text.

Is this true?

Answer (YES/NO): NO